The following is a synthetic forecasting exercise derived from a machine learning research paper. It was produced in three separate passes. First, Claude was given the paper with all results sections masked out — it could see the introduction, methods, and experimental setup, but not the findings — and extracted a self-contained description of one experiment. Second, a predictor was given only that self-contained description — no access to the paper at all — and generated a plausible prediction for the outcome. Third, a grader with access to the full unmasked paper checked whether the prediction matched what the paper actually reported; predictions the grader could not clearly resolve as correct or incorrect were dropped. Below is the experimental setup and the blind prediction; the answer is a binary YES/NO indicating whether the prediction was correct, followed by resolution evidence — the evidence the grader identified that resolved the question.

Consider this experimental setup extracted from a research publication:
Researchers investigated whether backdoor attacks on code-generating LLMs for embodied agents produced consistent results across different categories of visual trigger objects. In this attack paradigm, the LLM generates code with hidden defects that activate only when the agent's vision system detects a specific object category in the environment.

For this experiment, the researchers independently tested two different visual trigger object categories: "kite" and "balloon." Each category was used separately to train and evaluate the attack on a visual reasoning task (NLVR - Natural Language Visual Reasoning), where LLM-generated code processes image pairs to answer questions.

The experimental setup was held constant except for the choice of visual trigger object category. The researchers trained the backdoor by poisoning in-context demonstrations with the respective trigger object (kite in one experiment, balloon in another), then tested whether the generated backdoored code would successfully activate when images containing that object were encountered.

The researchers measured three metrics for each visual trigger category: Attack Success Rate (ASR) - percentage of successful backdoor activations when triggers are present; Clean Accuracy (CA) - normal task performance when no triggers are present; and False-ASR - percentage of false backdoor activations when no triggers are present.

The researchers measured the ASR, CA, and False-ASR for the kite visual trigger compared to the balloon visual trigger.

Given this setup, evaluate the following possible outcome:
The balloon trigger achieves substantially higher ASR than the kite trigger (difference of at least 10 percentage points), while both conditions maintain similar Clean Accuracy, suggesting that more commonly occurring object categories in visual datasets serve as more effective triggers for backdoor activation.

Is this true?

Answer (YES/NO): NO